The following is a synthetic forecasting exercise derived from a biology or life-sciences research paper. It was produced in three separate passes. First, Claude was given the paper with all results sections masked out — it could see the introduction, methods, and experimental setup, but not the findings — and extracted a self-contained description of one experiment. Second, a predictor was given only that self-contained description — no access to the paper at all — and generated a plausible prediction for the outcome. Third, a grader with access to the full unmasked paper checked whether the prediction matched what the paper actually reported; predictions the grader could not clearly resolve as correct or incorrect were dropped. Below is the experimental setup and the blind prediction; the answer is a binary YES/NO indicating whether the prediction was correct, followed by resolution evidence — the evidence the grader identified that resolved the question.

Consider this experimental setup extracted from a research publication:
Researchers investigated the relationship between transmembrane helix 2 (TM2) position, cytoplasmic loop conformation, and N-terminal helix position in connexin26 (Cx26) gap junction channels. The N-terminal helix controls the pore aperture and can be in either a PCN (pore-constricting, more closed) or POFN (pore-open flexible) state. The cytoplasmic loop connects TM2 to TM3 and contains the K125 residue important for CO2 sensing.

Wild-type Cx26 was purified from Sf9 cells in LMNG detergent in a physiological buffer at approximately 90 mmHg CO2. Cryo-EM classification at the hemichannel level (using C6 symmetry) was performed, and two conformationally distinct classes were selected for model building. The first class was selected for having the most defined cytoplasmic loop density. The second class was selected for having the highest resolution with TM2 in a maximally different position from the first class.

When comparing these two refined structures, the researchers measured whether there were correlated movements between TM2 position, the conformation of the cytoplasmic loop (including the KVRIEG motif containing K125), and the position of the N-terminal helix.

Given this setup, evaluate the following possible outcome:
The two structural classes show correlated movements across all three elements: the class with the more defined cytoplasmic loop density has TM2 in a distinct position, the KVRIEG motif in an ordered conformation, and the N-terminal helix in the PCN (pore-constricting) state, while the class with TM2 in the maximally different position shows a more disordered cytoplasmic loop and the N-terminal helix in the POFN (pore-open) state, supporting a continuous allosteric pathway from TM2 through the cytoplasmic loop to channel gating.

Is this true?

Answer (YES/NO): YES